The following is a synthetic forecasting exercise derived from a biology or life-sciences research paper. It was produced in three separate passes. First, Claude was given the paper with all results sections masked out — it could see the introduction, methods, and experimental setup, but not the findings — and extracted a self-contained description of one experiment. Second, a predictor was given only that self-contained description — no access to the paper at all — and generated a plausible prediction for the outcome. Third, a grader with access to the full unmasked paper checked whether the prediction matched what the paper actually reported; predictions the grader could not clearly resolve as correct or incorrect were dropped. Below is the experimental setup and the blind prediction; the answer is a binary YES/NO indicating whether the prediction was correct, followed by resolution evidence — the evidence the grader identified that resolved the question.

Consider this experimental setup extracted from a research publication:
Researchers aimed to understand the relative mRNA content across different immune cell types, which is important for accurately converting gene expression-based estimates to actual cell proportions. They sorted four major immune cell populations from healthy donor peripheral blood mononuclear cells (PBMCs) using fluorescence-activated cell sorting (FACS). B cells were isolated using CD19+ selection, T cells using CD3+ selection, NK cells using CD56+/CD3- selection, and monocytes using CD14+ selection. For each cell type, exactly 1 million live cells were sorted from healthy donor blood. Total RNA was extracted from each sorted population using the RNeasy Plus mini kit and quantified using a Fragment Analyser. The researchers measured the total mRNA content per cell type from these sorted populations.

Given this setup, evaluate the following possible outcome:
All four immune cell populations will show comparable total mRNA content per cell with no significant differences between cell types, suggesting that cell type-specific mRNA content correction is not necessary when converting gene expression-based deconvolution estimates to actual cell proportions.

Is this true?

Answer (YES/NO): NO